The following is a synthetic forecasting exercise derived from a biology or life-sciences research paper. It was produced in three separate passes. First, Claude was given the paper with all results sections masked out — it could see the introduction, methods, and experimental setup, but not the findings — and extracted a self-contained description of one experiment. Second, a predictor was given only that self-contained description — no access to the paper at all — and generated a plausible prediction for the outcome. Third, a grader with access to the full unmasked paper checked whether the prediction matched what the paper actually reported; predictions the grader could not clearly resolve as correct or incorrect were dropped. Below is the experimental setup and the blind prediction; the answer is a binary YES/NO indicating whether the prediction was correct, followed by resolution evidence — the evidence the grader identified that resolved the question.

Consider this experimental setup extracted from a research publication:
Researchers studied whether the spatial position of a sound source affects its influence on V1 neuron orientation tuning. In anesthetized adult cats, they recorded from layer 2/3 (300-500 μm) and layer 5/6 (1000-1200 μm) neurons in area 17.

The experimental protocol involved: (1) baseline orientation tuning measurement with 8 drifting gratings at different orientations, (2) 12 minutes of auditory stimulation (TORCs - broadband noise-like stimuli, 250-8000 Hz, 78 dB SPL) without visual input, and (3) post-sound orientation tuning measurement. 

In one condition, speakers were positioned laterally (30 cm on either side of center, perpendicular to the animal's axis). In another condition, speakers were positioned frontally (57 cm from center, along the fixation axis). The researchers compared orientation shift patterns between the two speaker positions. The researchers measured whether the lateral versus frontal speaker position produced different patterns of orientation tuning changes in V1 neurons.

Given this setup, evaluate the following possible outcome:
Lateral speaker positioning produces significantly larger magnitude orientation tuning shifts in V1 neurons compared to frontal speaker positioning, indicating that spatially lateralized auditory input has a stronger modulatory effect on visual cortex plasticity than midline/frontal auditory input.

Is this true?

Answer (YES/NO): NO